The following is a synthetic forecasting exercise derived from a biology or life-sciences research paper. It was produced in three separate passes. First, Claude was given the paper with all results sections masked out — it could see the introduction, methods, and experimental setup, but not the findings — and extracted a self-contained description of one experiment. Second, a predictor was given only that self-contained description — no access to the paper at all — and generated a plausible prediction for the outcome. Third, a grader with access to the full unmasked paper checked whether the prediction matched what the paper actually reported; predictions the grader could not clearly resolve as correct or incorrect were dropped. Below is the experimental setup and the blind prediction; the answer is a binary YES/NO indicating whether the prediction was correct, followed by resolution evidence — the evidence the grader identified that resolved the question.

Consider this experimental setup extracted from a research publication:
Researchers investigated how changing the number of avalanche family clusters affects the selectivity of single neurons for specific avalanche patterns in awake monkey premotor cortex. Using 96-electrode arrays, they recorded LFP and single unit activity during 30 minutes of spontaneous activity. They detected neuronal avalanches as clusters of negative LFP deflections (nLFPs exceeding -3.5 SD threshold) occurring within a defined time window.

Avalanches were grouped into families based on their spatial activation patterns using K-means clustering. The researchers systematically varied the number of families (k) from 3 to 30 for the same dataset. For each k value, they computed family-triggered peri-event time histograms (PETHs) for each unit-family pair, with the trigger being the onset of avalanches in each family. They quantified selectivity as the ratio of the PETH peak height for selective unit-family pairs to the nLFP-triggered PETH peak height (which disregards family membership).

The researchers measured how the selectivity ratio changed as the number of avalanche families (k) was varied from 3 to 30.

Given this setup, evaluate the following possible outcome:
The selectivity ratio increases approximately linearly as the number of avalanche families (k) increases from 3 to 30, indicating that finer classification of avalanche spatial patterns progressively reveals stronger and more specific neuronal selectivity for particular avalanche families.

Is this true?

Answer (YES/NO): NO